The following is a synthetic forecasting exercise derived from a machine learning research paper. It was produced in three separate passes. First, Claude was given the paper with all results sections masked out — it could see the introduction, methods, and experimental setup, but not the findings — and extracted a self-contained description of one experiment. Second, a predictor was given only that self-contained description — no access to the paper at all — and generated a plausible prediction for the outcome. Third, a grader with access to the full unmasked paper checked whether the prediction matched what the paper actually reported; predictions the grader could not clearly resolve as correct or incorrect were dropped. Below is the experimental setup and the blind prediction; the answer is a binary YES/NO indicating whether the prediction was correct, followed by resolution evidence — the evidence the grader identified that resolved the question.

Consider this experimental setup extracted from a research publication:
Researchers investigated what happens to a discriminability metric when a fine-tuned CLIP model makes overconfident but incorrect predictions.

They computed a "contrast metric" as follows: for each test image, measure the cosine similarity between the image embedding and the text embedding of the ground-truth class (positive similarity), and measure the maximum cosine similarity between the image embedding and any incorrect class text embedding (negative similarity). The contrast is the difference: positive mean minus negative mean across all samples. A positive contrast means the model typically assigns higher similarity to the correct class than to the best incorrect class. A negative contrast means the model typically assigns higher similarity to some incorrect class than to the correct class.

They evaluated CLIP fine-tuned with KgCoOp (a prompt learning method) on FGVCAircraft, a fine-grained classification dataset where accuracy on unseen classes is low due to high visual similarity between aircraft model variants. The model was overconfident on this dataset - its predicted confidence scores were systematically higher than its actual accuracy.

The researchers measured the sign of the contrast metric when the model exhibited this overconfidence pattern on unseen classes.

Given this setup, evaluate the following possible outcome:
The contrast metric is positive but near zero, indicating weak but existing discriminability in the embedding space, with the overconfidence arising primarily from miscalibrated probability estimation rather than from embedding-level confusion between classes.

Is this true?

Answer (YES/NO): NO